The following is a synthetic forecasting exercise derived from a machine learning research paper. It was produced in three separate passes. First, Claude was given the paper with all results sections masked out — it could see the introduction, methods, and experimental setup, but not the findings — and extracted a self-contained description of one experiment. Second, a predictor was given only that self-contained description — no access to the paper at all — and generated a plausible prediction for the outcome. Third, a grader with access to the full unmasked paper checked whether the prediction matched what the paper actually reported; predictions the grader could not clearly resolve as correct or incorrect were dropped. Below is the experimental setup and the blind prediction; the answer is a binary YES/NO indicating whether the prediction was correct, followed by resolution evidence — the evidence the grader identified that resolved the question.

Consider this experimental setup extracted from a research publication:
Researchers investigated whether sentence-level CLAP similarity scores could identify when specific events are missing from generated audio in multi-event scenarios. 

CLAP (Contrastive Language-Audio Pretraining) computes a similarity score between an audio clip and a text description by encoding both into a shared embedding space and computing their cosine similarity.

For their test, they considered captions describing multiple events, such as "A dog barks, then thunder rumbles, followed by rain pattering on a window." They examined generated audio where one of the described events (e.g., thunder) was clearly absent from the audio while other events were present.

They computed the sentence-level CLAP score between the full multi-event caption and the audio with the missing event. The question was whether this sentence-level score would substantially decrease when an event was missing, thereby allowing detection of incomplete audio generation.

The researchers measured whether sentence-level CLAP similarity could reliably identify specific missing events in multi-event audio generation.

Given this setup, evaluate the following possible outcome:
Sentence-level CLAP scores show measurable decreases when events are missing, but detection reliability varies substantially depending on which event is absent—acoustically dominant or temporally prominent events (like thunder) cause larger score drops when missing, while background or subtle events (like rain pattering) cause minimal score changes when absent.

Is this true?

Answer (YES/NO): NO